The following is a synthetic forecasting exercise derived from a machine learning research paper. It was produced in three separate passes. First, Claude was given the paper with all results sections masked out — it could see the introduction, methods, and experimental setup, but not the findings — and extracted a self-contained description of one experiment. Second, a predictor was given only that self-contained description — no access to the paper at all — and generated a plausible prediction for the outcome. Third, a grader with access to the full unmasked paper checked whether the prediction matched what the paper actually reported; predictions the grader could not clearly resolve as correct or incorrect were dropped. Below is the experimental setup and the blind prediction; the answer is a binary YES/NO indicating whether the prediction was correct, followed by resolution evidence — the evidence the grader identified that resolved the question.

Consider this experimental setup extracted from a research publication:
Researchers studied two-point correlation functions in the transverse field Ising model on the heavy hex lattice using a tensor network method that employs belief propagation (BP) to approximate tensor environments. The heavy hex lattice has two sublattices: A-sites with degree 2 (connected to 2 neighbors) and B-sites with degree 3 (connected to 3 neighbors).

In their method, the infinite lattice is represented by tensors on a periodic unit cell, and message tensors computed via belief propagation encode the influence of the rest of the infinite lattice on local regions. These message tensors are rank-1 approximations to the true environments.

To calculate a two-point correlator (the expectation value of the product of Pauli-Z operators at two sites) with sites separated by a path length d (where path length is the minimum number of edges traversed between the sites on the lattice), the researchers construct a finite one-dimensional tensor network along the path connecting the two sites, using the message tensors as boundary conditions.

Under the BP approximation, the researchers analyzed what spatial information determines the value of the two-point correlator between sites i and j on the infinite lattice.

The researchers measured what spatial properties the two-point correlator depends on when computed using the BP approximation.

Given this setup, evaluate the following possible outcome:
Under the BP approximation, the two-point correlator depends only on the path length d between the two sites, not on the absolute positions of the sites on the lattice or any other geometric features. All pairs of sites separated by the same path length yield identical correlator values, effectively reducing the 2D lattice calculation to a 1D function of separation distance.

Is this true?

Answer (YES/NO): NO